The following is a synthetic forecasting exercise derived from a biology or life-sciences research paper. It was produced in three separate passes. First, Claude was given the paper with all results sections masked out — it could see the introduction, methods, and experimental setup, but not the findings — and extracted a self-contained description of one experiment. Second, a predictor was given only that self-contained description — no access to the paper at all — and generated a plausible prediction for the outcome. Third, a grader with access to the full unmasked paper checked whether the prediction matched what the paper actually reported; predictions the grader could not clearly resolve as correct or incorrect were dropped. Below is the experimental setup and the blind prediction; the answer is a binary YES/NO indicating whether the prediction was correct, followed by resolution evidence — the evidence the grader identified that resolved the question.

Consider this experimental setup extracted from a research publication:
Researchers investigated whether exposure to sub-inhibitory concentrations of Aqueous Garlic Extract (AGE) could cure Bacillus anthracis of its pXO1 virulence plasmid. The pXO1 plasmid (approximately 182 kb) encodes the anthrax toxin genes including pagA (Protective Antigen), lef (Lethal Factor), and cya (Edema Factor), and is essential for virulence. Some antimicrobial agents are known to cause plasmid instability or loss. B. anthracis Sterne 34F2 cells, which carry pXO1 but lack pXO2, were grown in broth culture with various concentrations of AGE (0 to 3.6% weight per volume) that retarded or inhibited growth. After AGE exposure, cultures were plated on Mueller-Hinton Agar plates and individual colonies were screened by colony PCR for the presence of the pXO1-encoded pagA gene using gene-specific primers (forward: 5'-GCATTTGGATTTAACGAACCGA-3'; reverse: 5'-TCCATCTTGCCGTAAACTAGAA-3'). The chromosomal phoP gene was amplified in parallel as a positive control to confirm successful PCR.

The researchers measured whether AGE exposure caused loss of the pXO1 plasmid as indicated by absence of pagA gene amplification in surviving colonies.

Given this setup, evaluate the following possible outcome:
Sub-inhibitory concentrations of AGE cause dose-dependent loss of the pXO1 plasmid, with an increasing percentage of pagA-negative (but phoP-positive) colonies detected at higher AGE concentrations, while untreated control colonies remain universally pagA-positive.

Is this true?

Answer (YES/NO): NO